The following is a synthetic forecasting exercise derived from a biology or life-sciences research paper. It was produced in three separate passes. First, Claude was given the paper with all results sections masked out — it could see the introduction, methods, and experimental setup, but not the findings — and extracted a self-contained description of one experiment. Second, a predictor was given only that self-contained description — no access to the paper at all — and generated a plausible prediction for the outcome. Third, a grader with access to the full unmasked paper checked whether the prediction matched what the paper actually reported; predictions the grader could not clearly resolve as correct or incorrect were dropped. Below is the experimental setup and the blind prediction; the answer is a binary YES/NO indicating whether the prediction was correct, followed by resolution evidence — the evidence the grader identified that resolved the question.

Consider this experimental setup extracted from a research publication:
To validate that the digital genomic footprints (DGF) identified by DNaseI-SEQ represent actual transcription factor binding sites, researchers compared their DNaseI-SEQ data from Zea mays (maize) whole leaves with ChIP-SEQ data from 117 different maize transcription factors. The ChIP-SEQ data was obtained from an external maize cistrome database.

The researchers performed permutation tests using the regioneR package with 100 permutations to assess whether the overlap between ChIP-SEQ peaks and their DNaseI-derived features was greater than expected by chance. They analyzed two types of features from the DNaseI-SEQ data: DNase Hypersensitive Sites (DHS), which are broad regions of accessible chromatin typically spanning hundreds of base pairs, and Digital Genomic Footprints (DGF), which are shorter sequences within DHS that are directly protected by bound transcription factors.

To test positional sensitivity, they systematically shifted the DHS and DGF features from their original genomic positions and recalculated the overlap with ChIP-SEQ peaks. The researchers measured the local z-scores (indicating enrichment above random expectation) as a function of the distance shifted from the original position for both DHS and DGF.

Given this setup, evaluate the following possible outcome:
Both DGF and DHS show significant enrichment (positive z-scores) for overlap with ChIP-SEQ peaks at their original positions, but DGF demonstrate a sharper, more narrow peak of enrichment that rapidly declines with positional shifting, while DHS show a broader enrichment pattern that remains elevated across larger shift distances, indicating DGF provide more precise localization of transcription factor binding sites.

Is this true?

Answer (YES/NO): YES